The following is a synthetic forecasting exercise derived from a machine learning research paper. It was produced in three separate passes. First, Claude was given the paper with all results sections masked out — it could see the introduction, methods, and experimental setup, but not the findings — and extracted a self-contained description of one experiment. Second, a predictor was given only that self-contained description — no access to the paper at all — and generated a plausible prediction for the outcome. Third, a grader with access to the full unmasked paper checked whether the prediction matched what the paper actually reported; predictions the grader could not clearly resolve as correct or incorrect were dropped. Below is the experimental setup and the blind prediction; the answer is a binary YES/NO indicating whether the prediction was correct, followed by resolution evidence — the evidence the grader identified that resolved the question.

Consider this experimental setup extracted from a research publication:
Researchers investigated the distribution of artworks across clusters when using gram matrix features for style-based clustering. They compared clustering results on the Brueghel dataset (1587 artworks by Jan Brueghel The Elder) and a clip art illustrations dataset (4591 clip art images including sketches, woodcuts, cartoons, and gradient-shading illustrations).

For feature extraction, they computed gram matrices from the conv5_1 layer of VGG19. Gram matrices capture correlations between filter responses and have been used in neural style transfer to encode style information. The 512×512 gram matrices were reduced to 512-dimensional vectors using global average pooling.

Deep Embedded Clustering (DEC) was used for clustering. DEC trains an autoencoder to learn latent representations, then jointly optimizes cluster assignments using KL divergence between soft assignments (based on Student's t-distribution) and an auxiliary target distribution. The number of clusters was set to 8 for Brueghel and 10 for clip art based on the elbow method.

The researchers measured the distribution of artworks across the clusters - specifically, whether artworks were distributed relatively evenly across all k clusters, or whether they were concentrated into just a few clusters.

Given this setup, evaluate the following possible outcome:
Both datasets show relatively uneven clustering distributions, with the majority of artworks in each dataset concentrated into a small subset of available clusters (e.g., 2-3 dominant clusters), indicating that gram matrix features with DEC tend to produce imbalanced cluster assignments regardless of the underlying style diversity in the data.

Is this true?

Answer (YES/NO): YES